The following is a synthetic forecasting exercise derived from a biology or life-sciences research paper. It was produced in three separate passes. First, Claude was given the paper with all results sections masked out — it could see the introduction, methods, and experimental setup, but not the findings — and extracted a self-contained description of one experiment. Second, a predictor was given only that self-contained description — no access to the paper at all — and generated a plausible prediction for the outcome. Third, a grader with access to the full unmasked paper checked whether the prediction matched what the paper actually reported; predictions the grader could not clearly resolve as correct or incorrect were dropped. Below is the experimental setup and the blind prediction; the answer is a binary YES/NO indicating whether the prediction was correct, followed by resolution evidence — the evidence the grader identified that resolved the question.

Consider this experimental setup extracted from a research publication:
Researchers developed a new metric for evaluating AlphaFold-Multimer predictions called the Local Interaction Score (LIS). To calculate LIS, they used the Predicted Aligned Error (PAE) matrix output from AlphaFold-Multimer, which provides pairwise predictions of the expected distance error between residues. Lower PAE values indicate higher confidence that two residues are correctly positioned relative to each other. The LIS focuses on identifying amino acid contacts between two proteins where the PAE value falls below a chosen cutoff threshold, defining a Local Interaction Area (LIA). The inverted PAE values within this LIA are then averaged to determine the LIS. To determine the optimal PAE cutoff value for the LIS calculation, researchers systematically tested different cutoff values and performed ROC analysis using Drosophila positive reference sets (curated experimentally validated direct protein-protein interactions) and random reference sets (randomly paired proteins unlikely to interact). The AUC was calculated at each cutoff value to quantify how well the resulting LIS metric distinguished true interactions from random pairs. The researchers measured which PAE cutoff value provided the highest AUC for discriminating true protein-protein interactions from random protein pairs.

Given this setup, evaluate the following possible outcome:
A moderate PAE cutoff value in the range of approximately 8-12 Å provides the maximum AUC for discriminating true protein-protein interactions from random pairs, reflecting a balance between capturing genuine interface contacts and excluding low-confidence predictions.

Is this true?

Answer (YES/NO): YES